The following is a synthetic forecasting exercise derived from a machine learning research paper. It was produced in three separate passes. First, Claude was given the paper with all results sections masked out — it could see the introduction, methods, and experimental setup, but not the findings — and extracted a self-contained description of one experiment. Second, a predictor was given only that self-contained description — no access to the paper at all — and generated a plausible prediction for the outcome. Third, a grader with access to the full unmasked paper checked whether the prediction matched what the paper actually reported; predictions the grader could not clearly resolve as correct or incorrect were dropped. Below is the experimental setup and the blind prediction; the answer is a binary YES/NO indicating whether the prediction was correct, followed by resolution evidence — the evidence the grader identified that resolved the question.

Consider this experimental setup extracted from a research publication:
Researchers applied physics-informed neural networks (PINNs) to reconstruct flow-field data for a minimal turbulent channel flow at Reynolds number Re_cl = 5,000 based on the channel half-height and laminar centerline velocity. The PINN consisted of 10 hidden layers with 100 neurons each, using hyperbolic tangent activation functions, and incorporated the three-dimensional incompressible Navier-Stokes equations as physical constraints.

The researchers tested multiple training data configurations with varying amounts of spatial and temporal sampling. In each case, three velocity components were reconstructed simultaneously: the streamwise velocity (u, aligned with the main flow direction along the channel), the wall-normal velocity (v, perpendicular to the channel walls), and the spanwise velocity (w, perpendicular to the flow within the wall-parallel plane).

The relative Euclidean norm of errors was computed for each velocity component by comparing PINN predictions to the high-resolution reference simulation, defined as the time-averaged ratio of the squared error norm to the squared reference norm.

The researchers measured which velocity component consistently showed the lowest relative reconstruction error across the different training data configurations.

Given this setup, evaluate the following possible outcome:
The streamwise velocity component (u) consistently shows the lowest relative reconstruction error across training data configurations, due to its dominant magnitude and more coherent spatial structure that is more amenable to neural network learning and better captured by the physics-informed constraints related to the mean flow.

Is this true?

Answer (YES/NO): YES